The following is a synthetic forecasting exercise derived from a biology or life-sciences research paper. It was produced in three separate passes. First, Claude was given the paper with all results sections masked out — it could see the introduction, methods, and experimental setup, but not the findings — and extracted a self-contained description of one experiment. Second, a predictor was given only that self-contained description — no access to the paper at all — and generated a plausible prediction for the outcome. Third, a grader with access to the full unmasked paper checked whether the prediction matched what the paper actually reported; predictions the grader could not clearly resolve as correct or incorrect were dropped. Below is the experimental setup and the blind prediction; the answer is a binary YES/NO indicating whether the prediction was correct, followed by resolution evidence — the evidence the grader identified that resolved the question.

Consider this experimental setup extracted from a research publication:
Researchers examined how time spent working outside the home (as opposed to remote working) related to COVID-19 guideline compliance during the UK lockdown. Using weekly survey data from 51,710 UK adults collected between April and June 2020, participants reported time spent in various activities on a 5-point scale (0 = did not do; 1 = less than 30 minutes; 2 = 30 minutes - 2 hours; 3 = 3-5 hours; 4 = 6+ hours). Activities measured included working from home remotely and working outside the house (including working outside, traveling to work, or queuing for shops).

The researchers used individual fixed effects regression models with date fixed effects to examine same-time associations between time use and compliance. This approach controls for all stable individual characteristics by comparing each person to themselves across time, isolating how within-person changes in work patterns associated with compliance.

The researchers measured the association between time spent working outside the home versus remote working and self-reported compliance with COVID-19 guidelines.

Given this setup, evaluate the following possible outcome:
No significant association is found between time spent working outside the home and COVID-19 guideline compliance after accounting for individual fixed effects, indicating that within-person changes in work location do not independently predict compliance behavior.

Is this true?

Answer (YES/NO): NO